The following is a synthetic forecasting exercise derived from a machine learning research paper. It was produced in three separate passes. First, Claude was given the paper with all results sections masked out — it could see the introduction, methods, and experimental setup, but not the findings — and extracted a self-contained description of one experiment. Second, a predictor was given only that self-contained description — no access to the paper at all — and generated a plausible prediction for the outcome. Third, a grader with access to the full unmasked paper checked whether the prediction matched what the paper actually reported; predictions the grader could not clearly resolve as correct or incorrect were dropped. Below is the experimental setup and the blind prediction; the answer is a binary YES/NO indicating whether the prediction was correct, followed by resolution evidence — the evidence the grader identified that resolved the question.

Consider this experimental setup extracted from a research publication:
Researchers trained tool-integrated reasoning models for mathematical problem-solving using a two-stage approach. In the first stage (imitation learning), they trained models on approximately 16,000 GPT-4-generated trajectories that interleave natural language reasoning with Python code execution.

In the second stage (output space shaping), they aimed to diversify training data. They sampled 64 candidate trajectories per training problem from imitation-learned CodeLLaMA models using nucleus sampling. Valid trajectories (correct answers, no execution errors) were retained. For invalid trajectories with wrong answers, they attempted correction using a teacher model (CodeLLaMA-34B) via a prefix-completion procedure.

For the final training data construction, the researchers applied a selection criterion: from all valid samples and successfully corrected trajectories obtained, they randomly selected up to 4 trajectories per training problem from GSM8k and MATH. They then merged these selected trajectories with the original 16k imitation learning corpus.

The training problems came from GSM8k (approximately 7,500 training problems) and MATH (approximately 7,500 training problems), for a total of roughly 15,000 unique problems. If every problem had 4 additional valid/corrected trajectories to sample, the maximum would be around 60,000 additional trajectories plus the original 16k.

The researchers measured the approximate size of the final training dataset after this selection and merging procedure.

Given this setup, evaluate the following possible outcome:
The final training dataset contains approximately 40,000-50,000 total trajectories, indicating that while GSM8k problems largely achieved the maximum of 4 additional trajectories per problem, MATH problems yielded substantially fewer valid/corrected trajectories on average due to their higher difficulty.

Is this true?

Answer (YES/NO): NO